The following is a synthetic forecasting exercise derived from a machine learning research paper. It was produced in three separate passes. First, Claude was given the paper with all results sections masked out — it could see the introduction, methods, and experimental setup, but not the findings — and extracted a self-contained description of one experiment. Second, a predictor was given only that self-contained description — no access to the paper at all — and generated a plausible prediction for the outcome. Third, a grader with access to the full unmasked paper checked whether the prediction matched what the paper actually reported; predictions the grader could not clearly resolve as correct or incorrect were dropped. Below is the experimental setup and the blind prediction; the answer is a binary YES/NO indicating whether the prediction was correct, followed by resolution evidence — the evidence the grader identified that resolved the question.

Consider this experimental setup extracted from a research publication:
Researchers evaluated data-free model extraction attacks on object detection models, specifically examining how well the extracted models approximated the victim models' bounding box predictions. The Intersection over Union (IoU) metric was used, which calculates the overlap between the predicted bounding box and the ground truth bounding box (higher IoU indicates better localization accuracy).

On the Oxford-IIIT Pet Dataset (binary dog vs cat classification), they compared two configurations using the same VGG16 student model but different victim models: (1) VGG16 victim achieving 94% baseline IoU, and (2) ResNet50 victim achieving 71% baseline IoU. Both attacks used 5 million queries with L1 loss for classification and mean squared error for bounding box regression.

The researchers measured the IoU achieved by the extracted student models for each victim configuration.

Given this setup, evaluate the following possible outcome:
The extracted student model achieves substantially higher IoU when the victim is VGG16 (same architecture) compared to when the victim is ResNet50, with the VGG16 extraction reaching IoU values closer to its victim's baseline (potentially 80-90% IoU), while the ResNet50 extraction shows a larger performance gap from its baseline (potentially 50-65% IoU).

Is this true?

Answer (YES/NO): NO